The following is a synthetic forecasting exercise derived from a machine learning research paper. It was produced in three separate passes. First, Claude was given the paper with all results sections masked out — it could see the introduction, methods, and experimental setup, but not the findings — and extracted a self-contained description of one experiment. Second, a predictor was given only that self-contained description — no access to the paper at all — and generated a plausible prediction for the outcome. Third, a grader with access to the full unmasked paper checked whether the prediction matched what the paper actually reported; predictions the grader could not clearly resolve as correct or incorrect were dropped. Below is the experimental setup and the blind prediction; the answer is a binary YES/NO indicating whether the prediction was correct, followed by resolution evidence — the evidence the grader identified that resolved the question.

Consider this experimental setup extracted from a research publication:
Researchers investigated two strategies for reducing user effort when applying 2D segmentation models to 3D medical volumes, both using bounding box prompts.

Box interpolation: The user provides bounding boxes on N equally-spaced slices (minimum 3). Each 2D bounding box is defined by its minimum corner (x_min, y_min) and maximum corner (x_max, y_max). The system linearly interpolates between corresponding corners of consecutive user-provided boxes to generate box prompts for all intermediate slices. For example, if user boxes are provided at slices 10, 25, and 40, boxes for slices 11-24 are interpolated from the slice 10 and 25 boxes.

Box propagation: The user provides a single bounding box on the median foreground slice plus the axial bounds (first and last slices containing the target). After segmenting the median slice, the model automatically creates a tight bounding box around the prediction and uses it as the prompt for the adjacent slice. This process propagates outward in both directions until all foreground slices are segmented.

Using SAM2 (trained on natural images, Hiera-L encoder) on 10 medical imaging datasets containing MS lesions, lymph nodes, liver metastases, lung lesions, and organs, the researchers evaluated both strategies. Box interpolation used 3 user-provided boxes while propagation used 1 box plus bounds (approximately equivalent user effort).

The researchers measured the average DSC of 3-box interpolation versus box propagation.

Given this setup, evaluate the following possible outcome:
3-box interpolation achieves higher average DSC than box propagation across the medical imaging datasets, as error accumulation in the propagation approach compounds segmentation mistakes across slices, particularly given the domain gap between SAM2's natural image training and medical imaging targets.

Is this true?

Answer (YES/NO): YES